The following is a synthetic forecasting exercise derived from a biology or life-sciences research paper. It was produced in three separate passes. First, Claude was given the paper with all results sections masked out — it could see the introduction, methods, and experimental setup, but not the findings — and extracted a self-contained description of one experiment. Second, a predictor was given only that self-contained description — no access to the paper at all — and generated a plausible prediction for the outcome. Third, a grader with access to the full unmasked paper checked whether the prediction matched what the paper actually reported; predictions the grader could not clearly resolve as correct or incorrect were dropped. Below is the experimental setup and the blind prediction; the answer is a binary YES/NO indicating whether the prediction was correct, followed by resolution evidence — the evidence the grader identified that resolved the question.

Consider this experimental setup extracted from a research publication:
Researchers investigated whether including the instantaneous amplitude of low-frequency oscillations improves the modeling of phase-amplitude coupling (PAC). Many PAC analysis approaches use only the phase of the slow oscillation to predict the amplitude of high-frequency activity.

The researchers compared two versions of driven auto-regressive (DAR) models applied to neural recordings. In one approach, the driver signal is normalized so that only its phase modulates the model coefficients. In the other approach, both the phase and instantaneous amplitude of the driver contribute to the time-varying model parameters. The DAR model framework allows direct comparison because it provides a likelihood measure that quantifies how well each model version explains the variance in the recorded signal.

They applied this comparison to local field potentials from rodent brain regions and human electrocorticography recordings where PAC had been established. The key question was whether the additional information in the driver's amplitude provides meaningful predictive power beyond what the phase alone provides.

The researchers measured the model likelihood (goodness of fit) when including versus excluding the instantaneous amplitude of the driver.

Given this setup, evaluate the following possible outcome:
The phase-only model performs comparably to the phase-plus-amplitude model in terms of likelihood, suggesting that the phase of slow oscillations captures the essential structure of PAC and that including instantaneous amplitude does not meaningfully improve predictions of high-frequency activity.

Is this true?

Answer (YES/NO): NO